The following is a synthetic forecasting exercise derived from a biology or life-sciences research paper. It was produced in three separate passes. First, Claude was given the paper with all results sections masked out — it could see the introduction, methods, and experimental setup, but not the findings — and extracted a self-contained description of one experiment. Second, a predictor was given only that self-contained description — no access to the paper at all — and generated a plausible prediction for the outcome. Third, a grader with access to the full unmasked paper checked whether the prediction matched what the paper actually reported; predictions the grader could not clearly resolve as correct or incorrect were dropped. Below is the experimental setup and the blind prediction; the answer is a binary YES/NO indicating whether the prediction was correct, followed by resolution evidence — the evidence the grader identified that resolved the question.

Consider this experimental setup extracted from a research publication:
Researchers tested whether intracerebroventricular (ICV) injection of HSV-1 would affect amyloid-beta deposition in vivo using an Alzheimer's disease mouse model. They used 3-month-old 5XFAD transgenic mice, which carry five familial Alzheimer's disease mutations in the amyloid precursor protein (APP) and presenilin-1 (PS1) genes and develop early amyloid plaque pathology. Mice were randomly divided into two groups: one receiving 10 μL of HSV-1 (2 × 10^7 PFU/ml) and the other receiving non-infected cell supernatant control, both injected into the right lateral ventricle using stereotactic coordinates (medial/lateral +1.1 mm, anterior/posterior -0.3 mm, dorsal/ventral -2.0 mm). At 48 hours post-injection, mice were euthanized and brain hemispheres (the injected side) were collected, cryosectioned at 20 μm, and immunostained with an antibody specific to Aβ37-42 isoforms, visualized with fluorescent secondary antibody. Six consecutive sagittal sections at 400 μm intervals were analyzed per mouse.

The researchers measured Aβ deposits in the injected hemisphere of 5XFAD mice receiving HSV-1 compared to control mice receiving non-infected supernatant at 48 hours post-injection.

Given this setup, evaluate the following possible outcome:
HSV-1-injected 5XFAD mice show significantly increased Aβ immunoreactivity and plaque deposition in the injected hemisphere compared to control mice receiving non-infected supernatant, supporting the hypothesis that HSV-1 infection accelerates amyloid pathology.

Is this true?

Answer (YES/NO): YES